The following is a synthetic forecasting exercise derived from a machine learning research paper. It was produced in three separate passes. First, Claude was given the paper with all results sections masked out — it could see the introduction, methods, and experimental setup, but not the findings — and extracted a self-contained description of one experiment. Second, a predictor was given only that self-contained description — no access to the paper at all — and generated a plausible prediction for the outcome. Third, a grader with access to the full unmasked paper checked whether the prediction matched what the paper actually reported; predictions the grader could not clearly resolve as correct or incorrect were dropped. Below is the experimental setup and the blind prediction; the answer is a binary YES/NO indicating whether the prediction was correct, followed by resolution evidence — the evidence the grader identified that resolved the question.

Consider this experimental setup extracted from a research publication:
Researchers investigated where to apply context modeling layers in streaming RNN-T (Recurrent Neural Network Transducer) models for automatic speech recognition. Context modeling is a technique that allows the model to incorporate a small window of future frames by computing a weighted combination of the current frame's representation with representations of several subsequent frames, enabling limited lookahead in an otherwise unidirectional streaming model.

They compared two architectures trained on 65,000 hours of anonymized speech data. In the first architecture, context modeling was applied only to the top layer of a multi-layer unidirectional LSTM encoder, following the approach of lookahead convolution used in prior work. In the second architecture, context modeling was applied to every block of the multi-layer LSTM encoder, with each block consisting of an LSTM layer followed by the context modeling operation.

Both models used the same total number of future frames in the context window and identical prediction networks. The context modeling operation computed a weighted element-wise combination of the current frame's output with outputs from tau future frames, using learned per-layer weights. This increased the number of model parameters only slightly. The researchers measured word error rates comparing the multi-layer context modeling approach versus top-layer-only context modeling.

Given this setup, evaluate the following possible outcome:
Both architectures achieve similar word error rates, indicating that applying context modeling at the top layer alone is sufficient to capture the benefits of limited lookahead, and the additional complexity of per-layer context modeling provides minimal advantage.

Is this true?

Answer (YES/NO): NO